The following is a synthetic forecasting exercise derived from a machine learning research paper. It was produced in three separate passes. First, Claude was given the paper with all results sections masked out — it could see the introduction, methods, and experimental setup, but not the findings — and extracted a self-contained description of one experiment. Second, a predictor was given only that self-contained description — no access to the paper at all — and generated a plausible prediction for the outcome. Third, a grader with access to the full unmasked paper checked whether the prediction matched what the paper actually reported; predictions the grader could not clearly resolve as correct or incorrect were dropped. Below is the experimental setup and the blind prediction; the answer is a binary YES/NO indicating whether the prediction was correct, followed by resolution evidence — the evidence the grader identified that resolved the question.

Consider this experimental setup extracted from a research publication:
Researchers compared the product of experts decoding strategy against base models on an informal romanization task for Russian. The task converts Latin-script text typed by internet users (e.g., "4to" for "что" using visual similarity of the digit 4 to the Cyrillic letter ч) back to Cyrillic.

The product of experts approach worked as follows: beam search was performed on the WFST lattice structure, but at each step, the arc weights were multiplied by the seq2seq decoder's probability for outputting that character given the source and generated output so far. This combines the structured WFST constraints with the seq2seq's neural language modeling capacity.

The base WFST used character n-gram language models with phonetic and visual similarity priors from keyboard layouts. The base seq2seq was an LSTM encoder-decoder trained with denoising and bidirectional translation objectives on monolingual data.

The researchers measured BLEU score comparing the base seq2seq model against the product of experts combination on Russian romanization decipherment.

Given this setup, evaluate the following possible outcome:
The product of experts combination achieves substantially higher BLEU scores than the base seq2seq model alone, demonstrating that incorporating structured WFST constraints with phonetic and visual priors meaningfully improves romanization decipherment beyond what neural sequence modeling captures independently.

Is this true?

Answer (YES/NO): NO